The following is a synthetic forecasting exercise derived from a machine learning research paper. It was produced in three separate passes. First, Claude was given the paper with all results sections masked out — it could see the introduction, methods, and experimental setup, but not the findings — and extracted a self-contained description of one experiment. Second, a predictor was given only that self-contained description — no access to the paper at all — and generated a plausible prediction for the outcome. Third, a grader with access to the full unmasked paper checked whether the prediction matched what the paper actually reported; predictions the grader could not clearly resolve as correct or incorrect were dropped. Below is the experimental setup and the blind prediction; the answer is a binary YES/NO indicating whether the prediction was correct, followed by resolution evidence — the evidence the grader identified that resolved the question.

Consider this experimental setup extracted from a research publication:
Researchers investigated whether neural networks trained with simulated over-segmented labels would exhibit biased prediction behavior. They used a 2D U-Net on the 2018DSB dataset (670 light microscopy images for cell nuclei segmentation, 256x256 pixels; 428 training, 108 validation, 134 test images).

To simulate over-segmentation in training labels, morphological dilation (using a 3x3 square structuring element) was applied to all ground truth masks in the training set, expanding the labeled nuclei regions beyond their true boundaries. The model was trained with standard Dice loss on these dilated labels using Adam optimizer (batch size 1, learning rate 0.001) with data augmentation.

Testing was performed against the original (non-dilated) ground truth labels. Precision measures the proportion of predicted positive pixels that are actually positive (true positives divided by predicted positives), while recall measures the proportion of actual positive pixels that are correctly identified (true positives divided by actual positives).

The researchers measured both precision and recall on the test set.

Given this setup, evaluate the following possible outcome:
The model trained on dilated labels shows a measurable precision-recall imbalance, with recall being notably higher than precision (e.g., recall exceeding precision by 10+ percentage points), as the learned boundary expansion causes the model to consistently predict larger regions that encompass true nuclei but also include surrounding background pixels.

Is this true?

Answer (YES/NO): YES